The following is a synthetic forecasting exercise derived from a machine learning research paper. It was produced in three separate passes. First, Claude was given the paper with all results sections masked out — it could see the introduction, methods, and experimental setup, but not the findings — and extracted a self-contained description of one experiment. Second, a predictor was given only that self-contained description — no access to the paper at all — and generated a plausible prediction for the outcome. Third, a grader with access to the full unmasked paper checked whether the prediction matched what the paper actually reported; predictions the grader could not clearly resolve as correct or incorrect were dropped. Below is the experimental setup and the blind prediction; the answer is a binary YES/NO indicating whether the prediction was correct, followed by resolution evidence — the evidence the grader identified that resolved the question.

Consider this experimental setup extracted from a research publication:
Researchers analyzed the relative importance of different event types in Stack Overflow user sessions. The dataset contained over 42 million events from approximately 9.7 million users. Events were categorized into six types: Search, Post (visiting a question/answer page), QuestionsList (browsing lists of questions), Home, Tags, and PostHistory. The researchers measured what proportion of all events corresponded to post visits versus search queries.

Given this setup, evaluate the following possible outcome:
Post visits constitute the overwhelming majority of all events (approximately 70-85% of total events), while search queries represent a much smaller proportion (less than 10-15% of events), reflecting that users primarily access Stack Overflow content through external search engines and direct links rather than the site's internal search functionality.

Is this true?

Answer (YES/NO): NO